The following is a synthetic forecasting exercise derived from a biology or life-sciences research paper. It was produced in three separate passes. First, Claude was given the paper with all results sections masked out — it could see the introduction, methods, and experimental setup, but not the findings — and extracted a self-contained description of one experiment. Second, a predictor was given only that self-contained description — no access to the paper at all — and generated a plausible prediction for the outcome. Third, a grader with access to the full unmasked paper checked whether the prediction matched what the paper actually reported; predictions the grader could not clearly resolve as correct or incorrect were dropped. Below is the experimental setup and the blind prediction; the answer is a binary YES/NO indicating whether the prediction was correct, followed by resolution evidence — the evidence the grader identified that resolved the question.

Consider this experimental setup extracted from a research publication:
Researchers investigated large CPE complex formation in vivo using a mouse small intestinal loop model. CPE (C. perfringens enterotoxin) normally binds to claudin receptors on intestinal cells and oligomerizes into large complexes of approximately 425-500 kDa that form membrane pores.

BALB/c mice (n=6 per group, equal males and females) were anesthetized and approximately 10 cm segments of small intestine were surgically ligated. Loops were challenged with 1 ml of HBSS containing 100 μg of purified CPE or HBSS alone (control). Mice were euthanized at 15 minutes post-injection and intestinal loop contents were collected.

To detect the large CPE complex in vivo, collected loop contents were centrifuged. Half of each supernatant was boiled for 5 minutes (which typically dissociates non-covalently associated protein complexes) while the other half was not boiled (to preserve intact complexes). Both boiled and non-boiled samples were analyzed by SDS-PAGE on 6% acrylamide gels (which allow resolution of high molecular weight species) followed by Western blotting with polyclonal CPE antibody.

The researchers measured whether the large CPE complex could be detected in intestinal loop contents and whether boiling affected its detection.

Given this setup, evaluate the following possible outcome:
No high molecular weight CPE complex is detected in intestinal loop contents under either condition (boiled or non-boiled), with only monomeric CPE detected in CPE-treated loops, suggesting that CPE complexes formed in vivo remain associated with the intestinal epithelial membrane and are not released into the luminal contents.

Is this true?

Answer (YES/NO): NO